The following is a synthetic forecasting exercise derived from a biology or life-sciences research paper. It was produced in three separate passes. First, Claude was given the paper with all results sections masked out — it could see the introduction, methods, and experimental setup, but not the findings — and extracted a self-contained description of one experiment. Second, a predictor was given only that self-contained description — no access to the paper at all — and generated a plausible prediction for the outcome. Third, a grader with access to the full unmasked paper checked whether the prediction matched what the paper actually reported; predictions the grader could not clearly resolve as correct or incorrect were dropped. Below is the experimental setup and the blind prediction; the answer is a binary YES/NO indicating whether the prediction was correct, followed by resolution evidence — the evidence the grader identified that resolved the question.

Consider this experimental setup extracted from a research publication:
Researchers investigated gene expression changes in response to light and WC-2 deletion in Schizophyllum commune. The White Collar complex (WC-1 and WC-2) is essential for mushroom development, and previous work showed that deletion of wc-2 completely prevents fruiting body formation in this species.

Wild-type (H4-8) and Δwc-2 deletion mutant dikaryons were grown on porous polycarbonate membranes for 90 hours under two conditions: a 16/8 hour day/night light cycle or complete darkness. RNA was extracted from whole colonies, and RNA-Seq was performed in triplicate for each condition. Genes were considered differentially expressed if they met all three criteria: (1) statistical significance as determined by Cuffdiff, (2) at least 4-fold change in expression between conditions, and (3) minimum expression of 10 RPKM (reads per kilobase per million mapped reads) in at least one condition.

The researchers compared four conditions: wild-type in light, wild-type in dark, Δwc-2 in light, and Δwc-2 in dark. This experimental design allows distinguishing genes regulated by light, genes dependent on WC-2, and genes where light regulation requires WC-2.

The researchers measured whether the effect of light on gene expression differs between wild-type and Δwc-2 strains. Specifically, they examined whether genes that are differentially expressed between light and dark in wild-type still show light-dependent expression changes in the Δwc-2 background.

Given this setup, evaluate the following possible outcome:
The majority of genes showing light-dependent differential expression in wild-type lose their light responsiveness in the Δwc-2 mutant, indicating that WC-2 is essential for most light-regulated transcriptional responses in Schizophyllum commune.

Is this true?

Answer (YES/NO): YES